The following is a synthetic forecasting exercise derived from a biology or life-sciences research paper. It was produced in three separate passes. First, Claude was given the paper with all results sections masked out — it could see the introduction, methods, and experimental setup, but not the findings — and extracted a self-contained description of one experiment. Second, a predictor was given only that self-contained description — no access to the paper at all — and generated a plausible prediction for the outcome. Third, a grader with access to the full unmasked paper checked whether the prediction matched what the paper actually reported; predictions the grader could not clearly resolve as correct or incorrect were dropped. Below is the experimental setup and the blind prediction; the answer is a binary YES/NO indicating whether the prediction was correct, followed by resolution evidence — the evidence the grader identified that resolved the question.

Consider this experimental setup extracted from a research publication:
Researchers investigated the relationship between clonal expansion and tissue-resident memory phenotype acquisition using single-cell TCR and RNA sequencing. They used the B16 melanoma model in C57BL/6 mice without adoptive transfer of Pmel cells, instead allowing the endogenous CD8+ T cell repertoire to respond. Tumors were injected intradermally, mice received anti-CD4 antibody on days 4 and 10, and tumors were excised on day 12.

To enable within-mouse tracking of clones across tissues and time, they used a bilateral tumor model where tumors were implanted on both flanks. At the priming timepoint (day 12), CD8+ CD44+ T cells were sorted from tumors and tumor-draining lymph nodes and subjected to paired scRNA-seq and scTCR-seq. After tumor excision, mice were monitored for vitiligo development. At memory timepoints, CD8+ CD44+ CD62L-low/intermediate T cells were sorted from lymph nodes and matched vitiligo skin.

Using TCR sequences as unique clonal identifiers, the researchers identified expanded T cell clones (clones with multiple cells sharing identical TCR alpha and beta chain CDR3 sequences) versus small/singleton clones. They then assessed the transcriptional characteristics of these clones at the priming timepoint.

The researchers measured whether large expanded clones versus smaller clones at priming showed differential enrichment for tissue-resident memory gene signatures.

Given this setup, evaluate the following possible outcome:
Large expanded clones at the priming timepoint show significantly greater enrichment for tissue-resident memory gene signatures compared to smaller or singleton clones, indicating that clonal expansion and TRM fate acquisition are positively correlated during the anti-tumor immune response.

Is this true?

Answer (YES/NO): YES